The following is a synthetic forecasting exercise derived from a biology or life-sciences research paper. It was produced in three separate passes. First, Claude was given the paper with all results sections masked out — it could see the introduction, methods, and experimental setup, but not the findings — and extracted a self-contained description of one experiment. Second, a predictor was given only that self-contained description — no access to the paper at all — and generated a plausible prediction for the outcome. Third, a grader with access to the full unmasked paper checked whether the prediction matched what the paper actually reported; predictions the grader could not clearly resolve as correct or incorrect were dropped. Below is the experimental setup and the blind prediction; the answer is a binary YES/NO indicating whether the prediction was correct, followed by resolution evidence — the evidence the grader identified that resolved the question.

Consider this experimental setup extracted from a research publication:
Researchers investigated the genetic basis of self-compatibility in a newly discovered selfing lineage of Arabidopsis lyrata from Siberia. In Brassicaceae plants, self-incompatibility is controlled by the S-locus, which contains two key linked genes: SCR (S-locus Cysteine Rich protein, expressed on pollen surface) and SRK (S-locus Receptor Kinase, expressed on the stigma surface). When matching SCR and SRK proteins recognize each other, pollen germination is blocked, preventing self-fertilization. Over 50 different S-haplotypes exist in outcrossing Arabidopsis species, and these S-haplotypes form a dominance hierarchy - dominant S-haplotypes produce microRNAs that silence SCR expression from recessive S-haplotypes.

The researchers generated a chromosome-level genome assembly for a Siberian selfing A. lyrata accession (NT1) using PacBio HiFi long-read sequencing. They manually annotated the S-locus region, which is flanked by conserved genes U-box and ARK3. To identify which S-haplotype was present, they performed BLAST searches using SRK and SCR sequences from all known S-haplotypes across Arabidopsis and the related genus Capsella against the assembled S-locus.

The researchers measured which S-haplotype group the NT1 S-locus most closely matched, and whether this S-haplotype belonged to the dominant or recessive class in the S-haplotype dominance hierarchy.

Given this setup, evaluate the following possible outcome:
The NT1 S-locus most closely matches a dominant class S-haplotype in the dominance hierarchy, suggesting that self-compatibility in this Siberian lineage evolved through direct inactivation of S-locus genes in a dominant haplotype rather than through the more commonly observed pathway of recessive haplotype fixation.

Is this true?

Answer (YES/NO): YES